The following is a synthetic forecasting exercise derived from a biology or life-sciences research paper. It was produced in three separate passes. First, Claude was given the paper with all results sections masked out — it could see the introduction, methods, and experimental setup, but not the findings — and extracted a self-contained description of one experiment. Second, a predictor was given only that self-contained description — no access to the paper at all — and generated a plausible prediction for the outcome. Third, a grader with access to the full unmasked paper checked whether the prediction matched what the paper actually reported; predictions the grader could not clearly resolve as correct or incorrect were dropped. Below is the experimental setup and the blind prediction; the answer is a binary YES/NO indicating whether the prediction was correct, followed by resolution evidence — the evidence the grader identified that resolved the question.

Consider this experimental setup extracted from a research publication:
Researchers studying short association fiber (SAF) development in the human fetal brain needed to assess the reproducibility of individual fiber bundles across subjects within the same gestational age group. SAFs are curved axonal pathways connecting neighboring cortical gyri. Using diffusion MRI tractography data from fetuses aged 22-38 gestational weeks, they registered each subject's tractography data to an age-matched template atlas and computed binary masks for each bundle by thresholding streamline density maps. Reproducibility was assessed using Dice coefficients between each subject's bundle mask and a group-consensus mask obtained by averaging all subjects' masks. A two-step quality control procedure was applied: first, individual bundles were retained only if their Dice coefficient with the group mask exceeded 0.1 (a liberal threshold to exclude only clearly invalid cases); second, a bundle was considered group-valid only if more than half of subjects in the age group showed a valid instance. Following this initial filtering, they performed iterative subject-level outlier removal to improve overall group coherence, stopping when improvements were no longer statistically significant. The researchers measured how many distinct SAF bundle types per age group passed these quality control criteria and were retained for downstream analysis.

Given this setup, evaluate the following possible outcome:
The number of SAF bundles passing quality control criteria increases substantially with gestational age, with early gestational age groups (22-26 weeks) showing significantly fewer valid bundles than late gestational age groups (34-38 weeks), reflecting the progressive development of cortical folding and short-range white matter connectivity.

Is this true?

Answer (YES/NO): NO